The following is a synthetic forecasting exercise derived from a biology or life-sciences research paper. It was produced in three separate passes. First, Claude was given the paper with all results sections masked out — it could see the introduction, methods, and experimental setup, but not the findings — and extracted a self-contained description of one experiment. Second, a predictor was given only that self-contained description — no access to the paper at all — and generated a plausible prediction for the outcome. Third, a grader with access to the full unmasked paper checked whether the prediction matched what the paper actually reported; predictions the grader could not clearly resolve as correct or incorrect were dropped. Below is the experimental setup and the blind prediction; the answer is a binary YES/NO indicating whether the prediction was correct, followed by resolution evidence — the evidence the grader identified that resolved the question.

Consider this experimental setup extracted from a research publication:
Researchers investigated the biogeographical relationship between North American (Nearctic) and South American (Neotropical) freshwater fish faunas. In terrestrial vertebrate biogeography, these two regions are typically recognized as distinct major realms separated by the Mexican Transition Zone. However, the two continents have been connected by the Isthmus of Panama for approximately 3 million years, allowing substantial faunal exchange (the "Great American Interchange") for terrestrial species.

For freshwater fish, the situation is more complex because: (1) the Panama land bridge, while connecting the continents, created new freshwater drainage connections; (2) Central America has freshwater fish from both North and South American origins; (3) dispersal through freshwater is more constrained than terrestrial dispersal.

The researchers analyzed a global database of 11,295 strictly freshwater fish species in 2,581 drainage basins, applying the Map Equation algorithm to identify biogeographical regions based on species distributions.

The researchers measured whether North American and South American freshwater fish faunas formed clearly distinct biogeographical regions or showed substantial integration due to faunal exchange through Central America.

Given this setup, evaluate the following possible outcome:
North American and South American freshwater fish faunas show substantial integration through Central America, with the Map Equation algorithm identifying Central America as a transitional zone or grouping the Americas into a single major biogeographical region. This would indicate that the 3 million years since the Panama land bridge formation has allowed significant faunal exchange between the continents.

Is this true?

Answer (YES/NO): NO